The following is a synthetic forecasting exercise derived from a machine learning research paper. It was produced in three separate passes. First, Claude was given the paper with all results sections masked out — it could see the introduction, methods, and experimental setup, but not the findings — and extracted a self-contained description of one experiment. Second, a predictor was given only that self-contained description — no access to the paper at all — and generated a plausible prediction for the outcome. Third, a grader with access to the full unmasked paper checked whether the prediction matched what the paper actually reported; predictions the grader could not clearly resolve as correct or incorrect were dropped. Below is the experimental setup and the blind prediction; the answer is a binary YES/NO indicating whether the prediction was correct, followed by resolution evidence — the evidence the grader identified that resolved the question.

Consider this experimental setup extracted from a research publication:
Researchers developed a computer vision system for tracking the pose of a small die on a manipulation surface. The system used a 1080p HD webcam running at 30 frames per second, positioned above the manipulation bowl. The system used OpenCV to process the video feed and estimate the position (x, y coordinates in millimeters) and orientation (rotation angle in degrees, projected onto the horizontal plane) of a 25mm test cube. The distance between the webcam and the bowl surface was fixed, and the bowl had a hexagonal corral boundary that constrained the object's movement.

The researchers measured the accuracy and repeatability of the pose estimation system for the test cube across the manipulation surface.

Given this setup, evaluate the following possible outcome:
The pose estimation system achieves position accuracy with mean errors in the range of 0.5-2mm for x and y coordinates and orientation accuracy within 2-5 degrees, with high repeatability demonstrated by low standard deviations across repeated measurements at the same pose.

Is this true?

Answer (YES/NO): NO